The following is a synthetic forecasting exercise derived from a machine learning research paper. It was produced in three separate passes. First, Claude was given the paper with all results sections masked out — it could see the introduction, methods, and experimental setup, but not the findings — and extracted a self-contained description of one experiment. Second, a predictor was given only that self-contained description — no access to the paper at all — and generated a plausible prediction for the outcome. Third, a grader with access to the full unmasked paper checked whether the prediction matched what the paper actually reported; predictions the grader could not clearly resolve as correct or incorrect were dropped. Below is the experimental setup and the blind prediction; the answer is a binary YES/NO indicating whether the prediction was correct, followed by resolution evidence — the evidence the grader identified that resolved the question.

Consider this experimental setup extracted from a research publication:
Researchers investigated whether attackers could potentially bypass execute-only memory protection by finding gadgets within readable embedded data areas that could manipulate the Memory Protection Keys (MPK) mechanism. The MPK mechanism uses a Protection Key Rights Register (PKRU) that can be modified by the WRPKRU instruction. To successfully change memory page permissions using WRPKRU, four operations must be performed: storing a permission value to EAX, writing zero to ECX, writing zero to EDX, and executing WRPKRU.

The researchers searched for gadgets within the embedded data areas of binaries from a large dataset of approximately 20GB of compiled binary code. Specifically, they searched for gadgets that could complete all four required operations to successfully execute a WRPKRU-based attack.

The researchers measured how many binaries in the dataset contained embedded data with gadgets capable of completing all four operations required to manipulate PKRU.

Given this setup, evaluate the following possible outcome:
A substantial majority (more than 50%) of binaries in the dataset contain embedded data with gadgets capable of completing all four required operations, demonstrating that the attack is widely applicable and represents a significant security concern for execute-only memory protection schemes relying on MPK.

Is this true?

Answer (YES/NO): NO